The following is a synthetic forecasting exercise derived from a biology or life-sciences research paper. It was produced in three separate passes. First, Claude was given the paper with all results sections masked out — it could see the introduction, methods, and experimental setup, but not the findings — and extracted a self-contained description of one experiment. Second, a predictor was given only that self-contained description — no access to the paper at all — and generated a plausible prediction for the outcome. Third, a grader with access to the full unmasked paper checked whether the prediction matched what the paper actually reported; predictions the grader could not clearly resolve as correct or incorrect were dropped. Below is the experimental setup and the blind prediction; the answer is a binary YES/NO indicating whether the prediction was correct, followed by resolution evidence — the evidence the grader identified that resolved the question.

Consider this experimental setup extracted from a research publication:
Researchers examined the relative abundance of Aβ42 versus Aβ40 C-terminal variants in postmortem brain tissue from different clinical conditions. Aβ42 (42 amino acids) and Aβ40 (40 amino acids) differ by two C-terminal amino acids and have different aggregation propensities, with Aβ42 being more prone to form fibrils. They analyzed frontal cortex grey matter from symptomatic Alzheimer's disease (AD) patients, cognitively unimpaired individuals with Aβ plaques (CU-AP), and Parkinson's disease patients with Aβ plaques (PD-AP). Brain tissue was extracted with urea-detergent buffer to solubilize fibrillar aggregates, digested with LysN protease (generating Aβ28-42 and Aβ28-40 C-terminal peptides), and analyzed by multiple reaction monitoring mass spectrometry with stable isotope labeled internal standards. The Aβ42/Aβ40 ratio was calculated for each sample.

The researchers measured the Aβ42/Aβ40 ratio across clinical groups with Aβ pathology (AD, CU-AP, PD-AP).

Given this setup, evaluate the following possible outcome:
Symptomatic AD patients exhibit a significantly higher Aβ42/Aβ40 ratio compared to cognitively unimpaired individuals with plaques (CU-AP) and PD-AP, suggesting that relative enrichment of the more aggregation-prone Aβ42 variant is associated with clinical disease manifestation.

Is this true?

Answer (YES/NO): NO